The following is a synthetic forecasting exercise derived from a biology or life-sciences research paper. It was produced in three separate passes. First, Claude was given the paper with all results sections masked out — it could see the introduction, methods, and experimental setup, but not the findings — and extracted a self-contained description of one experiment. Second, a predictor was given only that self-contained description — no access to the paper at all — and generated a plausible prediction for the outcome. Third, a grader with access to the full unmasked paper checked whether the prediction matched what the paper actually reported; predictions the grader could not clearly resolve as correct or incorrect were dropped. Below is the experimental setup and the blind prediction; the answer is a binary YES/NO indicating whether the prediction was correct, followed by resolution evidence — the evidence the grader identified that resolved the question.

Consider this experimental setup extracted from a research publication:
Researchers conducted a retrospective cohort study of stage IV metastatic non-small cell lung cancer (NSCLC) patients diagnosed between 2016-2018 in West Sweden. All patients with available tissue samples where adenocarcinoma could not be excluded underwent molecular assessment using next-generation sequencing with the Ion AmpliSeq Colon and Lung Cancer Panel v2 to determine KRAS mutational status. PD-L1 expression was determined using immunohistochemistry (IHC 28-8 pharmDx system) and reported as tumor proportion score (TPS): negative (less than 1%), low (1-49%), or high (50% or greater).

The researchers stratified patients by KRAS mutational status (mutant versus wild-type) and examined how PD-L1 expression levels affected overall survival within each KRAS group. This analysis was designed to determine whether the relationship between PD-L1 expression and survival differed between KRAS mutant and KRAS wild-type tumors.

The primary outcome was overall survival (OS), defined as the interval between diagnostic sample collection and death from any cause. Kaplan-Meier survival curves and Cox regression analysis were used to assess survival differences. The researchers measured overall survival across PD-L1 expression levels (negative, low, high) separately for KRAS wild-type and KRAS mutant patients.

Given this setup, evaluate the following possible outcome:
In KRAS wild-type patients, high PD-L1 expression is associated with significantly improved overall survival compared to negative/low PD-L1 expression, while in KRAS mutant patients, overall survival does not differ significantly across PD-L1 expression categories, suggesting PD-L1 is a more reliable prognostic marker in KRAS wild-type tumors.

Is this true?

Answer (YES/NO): NO